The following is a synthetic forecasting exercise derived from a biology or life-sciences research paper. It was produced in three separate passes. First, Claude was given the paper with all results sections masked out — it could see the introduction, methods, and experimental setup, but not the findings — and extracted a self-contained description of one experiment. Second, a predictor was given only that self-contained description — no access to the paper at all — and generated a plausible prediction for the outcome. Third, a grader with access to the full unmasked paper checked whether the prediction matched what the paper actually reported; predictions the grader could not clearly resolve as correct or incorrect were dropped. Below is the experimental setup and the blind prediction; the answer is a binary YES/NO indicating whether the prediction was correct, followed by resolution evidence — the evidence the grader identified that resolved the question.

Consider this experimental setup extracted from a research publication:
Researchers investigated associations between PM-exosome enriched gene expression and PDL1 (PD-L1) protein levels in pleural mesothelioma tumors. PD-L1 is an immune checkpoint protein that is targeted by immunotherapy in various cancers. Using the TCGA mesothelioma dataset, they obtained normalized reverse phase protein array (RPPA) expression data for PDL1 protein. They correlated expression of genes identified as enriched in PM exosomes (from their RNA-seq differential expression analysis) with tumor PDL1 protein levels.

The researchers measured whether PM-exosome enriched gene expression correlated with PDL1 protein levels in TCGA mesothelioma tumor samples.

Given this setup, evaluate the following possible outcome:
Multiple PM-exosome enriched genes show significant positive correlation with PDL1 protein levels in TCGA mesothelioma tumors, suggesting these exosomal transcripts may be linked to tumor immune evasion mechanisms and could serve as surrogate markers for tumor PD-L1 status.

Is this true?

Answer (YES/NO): YES